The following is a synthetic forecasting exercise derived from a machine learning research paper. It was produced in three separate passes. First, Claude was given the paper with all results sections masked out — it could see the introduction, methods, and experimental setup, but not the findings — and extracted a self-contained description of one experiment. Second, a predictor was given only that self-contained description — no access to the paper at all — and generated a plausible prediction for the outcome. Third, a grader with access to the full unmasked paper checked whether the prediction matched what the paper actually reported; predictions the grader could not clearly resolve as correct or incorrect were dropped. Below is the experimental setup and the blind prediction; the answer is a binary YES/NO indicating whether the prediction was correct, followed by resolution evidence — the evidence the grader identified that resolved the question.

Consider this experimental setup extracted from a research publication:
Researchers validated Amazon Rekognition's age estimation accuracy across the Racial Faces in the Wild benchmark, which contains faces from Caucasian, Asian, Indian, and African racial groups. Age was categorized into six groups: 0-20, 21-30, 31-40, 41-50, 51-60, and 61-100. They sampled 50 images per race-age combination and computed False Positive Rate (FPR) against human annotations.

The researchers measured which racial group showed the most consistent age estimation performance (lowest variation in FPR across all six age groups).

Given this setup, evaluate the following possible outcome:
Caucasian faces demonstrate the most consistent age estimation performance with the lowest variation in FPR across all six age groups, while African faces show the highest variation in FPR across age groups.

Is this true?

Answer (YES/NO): NO